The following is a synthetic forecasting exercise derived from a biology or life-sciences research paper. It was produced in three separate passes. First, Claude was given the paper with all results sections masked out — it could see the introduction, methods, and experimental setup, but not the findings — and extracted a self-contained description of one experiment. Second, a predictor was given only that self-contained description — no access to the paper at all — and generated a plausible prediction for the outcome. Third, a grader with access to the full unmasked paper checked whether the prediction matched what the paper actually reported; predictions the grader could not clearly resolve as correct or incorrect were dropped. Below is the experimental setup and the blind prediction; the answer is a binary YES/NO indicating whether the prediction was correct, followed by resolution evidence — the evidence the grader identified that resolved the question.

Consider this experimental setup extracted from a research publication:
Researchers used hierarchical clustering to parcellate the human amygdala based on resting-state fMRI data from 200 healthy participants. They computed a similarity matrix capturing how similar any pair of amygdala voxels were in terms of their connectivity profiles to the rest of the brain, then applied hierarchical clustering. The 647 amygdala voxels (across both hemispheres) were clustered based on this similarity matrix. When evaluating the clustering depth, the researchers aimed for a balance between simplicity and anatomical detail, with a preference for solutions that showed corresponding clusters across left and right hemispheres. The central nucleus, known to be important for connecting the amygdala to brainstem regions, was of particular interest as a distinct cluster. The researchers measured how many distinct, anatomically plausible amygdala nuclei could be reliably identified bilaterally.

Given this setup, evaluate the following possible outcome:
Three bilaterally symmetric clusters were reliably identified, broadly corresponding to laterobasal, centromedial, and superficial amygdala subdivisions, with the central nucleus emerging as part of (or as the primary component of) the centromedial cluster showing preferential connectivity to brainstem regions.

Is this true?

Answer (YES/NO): NO